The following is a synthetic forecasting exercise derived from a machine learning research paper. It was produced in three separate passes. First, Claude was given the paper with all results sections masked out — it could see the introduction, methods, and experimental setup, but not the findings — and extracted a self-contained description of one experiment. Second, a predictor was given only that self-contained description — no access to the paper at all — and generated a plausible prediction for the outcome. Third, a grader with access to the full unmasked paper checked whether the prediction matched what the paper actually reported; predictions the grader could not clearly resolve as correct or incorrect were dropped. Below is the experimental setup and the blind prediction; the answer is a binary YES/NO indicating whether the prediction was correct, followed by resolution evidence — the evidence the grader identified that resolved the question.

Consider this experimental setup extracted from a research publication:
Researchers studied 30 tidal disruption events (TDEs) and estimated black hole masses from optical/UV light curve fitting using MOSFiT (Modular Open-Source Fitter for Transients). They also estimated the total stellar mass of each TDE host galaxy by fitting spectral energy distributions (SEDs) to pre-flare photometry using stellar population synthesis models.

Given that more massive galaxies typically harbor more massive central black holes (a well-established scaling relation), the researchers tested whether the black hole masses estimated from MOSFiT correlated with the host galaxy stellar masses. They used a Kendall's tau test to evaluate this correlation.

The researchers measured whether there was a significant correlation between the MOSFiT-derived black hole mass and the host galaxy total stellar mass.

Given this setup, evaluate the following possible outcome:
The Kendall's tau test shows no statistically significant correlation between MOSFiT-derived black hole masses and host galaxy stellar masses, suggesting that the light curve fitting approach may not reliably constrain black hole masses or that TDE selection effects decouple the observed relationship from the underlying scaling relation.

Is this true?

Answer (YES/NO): YES